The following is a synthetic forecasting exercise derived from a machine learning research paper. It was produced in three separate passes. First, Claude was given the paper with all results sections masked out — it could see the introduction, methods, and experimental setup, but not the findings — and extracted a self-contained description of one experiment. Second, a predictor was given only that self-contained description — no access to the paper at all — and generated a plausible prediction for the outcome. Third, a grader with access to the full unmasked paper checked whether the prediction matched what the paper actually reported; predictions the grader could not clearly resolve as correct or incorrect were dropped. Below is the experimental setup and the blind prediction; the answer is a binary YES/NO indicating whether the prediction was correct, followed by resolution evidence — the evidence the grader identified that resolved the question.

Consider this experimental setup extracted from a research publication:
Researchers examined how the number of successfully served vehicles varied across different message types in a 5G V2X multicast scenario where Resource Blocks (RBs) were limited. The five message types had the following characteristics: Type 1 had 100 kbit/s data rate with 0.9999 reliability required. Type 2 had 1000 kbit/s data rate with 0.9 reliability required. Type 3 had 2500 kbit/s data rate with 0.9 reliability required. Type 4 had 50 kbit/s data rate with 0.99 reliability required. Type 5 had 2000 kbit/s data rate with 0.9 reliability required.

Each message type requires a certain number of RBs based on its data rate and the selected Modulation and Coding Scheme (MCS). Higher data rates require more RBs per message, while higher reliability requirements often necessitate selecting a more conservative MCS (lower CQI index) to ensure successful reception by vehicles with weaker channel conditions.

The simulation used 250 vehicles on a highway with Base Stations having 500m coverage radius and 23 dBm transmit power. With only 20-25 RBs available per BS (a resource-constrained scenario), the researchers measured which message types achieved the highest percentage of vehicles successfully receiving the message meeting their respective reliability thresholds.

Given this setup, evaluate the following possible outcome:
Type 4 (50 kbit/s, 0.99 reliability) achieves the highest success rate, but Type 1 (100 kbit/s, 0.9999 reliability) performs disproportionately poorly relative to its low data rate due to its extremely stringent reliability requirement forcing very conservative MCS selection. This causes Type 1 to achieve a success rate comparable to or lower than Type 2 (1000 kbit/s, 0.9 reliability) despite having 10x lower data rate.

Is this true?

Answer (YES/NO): NO